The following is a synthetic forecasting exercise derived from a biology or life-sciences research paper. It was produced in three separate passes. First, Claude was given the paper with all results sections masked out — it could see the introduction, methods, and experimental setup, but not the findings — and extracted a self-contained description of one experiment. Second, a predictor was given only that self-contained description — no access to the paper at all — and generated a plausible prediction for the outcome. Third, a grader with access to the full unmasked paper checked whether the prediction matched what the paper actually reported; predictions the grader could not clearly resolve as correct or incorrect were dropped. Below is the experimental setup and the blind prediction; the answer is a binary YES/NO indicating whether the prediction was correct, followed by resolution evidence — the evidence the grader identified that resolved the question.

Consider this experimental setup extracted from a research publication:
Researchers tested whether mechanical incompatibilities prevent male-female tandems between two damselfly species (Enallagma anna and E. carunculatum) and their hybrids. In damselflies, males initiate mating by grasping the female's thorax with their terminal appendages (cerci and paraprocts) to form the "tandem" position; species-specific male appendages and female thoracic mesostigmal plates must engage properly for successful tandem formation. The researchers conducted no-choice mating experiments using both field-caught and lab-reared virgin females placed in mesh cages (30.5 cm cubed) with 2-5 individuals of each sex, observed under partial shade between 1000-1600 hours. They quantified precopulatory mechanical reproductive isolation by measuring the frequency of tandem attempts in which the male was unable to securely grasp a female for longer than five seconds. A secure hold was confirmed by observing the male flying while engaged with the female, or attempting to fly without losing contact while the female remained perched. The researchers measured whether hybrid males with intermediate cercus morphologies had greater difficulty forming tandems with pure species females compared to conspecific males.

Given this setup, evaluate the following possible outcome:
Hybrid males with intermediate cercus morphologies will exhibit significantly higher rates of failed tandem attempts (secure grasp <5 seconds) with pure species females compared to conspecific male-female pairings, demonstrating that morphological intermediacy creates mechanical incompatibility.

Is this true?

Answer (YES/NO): NO